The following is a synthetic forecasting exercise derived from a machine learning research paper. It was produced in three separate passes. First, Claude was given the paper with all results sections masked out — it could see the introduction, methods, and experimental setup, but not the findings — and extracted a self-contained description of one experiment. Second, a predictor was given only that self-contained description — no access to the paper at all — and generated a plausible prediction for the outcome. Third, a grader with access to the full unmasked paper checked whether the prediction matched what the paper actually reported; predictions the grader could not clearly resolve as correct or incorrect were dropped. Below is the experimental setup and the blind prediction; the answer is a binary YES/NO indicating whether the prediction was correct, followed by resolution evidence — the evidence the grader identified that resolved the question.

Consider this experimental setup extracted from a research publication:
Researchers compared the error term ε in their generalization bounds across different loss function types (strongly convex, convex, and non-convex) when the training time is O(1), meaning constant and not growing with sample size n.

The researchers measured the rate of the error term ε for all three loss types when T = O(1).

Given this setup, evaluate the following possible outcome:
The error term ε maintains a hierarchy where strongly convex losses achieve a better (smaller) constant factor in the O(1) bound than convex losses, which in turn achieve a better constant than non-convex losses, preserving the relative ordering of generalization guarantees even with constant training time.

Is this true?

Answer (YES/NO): NO